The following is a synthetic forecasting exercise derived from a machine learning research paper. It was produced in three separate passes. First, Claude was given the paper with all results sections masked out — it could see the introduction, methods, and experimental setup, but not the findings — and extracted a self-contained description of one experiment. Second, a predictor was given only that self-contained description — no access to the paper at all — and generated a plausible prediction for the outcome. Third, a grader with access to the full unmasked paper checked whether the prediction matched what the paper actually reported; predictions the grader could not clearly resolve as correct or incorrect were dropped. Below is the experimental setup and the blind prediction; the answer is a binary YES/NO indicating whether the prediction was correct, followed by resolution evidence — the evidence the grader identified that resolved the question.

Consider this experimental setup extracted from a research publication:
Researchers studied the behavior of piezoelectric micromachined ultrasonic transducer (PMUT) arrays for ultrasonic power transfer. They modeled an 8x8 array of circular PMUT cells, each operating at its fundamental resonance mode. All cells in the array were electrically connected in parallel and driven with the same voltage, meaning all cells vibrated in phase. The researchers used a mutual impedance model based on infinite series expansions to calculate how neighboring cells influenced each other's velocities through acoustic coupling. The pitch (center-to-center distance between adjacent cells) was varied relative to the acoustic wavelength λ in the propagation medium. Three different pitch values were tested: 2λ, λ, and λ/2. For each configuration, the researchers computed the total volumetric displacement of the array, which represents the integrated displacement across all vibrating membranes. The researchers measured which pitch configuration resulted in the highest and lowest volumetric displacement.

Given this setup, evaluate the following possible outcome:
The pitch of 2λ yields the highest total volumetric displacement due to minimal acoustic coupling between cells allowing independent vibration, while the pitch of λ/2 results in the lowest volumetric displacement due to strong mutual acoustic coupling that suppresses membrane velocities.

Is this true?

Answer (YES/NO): NO